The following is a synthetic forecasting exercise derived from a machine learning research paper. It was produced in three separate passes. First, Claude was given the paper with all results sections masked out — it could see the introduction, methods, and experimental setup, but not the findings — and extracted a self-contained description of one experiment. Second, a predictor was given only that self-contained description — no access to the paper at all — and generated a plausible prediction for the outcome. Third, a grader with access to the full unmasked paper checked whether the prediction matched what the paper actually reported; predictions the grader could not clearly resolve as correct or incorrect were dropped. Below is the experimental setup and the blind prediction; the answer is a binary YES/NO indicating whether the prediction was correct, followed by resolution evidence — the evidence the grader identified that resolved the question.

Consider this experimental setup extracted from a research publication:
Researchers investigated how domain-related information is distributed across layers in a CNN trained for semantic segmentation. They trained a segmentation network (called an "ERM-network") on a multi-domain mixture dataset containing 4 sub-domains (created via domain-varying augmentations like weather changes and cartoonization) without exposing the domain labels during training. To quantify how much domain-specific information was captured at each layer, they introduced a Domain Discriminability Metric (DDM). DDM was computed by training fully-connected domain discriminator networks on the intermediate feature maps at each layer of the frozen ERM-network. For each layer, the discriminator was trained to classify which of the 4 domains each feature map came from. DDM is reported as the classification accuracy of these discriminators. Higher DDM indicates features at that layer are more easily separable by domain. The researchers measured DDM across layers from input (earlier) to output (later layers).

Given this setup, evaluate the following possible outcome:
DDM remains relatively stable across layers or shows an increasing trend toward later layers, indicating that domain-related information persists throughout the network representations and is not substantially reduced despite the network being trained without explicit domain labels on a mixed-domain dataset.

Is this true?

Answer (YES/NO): YES